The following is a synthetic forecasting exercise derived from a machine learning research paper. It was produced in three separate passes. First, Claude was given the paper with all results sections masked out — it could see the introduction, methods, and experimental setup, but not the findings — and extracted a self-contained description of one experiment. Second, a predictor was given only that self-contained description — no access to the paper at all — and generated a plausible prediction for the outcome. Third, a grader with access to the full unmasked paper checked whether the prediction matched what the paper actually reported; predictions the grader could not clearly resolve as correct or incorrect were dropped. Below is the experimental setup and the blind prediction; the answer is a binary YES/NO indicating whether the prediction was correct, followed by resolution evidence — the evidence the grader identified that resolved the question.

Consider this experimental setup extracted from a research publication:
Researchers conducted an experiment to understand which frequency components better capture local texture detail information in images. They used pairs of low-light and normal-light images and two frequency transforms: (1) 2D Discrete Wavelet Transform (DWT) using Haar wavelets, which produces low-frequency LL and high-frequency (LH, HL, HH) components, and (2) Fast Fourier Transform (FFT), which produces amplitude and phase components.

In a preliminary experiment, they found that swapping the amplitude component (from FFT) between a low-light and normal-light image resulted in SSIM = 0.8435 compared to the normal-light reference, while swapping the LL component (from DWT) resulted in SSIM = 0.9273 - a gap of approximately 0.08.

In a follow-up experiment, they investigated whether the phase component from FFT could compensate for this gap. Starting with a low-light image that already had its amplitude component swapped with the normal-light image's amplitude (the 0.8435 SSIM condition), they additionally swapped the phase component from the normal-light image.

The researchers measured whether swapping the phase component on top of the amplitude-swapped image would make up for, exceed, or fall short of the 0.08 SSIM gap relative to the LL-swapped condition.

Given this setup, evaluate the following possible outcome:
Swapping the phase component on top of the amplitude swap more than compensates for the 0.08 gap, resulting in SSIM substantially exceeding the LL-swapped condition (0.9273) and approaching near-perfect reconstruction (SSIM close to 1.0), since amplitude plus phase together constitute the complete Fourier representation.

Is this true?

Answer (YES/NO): NO